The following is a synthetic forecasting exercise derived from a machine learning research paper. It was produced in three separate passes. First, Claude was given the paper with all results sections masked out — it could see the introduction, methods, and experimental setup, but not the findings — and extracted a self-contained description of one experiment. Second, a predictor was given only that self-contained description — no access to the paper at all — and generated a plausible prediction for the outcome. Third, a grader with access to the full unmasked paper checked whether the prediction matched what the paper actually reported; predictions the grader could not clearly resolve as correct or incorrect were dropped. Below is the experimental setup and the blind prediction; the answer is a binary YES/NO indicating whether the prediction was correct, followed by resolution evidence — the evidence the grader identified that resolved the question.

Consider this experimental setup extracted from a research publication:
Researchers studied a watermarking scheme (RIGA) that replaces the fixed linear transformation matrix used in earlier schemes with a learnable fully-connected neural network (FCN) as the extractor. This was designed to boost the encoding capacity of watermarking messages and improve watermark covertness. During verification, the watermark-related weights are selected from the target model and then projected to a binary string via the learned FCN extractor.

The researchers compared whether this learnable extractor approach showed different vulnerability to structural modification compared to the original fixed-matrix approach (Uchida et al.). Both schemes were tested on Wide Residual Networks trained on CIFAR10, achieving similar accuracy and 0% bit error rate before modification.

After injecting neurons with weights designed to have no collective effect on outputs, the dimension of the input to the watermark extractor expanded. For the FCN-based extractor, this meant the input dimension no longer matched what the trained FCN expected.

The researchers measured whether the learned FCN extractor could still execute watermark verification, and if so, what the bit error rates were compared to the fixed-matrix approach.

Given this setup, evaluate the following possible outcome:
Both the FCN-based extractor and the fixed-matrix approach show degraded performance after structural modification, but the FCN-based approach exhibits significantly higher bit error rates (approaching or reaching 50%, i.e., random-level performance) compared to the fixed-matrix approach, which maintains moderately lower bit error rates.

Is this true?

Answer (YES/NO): NO